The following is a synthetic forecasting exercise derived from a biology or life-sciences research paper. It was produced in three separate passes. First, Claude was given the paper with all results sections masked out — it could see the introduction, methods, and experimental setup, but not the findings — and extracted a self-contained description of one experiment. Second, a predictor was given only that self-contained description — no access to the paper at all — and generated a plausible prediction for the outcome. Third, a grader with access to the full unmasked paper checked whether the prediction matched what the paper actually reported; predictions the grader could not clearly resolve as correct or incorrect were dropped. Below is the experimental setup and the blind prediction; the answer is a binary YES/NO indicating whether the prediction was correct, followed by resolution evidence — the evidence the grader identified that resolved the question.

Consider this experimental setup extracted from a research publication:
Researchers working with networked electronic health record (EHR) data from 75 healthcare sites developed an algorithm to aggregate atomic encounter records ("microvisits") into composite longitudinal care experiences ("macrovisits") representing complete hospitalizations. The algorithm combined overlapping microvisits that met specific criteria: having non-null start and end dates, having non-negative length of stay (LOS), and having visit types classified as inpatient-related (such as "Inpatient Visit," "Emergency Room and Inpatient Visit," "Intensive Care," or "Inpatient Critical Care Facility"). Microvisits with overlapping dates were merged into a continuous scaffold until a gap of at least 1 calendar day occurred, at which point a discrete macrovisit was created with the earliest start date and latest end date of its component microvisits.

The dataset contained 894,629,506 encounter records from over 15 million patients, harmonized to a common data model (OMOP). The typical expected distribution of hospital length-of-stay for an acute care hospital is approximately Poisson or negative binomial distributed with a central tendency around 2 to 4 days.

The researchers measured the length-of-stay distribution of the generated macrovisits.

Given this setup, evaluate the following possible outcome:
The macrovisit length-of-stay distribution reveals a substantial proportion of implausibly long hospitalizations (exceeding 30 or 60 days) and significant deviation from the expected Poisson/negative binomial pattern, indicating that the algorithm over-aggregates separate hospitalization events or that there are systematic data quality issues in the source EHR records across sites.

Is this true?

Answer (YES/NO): NO